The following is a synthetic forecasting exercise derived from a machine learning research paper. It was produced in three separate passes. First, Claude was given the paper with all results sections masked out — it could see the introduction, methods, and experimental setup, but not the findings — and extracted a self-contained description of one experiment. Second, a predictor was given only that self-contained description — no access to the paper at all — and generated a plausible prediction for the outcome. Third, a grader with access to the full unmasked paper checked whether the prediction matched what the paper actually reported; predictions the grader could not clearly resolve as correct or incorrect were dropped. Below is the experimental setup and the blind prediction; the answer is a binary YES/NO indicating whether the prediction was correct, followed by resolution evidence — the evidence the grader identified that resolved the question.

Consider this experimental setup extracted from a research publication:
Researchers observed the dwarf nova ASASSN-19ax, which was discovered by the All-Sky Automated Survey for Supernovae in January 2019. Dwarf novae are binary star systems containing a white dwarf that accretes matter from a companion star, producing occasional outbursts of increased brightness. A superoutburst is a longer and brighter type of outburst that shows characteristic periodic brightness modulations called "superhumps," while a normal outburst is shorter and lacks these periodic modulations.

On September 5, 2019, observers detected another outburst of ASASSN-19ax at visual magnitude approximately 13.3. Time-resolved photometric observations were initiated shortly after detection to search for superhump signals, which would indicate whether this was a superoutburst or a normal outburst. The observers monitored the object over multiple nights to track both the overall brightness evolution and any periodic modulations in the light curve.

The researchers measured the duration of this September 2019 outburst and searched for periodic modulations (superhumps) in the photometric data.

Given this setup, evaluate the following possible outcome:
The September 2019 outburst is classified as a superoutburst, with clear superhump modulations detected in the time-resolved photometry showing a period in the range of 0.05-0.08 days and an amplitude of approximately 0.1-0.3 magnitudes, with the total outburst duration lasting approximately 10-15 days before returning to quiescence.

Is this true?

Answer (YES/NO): NO